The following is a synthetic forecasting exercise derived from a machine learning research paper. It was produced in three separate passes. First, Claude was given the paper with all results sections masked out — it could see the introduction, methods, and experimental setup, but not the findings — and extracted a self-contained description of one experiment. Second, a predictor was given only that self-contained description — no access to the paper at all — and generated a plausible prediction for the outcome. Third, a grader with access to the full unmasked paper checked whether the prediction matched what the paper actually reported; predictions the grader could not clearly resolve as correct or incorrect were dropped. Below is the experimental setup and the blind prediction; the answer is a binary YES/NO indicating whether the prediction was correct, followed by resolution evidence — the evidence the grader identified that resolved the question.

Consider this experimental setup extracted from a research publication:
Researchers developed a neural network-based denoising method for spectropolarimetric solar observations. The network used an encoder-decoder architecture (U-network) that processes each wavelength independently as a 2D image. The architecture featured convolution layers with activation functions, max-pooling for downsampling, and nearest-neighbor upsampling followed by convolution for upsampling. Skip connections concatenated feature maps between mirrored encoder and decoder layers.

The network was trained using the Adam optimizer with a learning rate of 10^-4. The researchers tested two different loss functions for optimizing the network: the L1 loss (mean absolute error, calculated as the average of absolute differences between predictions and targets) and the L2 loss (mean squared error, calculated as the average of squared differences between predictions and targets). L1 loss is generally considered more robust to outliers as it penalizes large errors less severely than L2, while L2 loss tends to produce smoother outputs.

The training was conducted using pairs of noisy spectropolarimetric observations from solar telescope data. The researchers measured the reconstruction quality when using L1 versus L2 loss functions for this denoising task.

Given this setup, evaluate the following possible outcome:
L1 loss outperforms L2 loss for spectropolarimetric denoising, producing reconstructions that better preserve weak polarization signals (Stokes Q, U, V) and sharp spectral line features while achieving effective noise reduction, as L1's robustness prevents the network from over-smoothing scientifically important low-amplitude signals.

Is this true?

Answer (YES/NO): NO